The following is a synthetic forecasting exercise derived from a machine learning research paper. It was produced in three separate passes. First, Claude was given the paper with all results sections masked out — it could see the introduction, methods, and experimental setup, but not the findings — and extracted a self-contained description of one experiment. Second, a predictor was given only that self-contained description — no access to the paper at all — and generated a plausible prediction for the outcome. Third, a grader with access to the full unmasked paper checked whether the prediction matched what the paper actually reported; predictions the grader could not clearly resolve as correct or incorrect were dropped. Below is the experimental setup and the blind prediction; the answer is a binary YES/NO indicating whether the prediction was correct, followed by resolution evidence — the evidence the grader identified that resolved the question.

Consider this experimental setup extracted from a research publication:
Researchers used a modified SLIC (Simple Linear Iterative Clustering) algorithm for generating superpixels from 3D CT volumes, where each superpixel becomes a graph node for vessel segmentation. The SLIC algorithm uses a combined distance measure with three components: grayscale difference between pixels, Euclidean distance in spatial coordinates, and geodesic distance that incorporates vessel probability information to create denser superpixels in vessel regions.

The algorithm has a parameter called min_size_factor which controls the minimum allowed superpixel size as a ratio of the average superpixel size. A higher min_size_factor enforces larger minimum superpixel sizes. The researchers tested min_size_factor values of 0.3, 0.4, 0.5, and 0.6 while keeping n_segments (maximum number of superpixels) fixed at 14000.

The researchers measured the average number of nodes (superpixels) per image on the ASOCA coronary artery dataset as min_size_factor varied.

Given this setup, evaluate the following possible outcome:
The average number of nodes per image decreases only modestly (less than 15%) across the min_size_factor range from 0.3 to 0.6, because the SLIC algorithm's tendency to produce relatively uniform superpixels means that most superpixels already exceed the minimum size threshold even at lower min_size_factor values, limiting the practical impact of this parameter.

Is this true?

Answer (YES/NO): NO